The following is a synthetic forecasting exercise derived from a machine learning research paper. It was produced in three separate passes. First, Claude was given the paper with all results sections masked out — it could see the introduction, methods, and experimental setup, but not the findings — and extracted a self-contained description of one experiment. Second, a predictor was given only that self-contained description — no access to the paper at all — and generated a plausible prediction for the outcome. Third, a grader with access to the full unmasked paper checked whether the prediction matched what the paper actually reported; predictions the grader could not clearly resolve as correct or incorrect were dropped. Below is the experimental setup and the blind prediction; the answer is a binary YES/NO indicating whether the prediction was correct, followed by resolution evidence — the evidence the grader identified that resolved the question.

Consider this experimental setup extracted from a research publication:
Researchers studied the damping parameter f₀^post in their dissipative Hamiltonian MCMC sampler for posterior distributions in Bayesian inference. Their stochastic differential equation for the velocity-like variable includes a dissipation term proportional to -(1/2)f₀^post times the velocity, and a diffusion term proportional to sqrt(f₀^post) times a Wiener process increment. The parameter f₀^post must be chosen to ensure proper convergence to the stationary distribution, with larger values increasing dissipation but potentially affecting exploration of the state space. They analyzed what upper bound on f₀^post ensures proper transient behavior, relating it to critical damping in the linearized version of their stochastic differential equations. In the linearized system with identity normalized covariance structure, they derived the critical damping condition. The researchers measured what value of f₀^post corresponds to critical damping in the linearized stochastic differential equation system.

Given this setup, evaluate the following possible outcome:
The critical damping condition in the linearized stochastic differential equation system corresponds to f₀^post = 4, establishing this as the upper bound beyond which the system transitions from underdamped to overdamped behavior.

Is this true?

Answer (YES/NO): YES